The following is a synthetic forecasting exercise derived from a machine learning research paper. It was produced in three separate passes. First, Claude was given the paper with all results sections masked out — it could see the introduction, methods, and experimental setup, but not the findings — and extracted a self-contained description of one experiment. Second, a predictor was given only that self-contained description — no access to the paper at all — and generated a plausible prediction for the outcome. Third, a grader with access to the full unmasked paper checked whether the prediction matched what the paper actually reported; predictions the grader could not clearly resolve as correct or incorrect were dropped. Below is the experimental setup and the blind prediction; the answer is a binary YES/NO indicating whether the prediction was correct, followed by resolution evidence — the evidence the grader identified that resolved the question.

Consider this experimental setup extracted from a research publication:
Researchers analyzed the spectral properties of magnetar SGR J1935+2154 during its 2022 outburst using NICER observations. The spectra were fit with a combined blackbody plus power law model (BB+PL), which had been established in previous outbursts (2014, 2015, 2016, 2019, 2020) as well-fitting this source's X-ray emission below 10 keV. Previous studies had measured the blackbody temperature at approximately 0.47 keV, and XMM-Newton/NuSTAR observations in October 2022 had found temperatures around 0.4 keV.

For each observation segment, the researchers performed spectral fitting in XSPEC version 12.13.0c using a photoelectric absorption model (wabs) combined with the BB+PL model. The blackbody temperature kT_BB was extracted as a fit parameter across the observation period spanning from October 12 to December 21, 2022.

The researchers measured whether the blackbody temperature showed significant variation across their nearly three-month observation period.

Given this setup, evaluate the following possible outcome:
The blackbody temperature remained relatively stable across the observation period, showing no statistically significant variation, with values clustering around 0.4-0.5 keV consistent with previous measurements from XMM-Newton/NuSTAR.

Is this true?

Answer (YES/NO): YES